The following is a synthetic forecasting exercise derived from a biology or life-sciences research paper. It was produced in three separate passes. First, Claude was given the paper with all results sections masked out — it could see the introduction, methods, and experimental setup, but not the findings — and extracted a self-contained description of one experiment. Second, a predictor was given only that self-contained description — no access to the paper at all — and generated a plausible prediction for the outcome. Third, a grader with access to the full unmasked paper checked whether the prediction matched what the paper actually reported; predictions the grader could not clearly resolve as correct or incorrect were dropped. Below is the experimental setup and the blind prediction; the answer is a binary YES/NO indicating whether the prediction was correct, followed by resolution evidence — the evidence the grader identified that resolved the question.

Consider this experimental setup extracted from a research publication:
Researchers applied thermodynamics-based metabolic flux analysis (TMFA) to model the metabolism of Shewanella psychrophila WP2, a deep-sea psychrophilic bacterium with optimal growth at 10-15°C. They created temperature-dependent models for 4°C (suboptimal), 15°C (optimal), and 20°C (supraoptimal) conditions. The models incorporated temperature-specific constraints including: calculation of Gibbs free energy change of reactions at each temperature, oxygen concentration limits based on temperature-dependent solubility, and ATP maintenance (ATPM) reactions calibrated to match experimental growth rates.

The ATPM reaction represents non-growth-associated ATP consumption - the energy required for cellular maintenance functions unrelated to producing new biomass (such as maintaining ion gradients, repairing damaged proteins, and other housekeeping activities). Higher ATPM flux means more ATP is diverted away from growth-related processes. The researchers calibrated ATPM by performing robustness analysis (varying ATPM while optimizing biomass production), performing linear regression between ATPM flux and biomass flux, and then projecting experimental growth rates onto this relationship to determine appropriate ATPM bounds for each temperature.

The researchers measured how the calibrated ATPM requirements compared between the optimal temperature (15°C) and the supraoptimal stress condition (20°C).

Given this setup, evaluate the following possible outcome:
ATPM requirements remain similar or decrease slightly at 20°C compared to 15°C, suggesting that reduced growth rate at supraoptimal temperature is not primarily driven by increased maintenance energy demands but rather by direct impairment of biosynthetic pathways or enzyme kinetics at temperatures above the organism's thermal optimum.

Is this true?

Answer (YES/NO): NO